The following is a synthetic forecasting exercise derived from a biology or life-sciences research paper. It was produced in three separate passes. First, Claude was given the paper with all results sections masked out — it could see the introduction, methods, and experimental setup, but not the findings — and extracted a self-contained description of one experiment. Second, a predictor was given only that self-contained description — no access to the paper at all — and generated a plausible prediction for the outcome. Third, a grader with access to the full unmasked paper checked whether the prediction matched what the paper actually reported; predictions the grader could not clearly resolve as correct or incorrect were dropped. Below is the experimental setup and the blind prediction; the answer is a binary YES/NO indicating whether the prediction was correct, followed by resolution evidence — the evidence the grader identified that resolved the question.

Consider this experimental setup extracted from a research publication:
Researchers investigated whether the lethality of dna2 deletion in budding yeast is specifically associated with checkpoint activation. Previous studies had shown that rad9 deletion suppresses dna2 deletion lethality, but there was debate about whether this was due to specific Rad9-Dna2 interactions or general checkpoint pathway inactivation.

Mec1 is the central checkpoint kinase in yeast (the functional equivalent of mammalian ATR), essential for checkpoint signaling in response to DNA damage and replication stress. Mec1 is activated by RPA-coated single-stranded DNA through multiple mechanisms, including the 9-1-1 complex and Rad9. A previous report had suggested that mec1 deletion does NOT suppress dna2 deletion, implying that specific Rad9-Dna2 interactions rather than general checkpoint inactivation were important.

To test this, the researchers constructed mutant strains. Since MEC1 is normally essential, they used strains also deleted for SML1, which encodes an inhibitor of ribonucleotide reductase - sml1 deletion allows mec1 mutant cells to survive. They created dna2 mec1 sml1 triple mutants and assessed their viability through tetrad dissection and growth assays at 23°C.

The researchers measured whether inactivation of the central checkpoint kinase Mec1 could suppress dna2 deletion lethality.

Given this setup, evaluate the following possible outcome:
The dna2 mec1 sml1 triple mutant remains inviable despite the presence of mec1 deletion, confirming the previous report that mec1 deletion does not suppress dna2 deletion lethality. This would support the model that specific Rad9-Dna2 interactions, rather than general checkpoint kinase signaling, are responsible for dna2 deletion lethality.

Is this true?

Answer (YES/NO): NO